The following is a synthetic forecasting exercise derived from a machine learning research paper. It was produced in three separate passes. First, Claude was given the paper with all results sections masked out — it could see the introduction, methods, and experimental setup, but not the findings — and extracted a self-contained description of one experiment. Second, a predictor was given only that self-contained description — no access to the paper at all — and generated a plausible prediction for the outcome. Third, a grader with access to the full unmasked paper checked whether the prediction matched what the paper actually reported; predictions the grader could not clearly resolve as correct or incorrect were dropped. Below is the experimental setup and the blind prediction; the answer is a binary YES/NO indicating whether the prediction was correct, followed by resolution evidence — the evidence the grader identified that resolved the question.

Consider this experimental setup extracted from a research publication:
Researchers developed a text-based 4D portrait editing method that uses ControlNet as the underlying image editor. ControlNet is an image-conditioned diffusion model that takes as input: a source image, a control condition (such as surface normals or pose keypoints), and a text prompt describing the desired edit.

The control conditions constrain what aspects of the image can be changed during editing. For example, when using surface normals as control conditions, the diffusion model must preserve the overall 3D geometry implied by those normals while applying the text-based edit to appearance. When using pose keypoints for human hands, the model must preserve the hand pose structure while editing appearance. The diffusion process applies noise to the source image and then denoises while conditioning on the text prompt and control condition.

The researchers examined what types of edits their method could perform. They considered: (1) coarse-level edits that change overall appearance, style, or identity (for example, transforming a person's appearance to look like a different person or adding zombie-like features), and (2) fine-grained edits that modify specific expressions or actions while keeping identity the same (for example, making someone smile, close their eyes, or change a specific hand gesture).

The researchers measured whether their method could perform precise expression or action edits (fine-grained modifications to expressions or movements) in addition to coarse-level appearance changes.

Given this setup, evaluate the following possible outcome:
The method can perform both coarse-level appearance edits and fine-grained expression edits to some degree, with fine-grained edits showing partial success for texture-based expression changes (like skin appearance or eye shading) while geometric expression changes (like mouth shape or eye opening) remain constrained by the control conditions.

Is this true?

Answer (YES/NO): NO